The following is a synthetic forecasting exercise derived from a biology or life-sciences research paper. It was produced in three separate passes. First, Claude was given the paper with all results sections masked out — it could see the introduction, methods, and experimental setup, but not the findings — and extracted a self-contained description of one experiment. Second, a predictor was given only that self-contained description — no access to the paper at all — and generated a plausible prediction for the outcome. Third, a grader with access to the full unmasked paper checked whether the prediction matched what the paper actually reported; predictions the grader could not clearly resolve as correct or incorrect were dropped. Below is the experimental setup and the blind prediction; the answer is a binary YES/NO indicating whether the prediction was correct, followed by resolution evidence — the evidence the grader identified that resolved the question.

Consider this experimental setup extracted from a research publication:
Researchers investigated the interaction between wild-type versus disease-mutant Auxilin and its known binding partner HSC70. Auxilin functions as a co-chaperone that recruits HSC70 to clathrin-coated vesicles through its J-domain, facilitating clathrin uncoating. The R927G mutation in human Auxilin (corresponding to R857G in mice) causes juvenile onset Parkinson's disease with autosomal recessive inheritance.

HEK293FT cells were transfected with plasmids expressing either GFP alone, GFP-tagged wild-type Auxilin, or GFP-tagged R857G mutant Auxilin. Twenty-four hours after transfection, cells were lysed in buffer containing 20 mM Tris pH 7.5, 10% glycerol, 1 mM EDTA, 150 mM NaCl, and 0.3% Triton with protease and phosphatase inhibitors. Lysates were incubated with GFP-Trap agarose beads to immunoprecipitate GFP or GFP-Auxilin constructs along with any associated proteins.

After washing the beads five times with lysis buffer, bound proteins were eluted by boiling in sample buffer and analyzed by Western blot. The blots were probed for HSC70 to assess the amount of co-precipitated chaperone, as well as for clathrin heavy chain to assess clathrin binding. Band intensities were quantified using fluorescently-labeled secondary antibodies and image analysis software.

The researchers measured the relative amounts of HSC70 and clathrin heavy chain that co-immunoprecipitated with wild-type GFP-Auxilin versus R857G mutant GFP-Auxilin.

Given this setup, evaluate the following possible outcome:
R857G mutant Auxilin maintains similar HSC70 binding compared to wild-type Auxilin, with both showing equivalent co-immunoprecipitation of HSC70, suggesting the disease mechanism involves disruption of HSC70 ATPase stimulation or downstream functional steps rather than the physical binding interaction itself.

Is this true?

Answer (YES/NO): NO